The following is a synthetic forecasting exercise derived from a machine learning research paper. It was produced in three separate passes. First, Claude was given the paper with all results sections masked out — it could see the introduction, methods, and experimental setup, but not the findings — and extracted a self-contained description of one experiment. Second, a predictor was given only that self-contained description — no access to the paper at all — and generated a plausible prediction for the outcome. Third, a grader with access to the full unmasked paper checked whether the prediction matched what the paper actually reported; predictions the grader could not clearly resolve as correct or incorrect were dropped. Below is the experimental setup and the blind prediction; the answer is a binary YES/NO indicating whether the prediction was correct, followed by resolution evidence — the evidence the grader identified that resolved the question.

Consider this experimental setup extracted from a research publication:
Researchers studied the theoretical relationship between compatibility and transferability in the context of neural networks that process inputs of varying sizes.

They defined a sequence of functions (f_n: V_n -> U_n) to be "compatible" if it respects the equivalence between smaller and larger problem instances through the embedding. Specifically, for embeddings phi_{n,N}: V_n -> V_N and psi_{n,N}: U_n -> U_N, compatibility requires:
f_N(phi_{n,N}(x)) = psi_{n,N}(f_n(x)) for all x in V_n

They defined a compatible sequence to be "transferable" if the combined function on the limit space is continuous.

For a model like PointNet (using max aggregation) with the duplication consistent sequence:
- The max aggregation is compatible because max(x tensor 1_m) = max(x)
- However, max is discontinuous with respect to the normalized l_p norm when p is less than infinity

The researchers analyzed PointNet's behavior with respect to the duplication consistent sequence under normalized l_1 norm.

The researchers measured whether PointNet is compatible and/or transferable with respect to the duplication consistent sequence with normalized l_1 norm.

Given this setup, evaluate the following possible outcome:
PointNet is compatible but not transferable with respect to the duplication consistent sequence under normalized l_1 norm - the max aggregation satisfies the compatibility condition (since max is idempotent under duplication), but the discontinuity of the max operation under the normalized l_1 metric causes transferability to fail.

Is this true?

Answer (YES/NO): YES